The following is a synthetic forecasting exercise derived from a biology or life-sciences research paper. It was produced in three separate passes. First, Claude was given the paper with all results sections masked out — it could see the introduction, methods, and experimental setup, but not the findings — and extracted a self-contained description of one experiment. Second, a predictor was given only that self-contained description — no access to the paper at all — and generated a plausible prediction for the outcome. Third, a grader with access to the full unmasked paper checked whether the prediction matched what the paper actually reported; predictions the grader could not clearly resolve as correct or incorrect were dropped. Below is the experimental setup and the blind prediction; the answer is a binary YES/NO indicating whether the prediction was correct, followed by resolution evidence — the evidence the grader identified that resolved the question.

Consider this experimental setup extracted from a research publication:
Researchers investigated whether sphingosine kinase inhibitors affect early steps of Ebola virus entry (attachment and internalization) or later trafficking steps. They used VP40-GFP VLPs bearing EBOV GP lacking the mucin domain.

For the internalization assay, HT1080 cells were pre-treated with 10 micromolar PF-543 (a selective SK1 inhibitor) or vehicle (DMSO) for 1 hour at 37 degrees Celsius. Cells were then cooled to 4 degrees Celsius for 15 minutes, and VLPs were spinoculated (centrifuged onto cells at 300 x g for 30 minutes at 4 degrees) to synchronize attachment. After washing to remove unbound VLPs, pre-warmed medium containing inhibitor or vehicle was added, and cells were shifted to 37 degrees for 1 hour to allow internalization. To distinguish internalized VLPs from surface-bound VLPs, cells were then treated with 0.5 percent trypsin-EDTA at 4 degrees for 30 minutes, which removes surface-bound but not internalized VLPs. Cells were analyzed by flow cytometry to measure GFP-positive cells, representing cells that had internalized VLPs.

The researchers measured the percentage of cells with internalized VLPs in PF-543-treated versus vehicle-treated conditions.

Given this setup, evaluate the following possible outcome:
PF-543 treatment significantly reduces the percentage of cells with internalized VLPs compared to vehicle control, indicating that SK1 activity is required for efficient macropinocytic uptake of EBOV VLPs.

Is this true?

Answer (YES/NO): NO